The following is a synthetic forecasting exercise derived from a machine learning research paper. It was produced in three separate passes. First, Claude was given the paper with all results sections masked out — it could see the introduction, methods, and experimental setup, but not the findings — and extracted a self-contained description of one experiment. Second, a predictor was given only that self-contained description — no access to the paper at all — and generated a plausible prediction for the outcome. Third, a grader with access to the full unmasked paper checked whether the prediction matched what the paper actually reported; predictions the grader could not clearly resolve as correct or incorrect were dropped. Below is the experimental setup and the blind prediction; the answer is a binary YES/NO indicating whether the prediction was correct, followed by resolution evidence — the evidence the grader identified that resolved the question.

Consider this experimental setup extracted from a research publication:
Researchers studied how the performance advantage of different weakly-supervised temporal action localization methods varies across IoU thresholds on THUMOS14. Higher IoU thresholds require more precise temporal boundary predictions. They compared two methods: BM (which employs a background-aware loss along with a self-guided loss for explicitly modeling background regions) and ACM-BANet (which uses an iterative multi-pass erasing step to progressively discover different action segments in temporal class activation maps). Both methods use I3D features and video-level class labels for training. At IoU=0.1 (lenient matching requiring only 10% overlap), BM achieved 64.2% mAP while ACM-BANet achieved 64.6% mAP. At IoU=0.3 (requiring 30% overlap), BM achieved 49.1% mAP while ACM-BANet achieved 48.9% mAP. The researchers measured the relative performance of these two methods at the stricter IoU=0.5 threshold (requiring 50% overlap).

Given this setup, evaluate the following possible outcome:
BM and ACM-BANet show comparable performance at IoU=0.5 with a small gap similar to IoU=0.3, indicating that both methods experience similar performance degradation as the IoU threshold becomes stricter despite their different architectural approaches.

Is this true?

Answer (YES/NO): NO